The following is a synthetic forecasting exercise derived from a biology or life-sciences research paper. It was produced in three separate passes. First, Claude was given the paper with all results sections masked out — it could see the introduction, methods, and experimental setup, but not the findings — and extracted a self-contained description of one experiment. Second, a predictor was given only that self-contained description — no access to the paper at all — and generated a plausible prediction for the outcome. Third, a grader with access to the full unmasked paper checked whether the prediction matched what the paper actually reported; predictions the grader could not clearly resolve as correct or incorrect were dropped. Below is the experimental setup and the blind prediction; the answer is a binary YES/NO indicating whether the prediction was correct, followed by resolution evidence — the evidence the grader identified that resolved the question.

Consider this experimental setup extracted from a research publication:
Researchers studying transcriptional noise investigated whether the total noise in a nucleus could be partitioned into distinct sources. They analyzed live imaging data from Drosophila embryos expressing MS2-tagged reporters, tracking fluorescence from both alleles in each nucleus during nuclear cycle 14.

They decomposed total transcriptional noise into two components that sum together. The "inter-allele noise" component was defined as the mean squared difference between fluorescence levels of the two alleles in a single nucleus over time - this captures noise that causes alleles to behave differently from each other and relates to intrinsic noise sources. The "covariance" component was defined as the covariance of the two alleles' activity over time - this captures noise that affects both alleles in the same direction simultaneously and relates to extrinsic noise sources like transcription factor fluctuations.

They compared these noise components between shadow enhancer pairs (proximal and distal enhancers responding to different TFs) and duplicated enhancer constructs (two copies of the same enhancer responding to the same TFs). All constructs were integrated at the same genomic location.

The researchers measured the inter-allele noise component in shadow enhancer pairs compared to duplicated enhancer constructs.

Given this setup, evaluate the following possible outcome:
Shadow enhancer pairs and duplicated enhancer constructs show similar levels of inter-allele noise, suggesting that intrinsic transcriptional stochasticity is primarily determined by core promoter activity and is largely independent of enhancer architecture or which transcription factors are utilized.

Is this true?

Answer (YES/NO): NO